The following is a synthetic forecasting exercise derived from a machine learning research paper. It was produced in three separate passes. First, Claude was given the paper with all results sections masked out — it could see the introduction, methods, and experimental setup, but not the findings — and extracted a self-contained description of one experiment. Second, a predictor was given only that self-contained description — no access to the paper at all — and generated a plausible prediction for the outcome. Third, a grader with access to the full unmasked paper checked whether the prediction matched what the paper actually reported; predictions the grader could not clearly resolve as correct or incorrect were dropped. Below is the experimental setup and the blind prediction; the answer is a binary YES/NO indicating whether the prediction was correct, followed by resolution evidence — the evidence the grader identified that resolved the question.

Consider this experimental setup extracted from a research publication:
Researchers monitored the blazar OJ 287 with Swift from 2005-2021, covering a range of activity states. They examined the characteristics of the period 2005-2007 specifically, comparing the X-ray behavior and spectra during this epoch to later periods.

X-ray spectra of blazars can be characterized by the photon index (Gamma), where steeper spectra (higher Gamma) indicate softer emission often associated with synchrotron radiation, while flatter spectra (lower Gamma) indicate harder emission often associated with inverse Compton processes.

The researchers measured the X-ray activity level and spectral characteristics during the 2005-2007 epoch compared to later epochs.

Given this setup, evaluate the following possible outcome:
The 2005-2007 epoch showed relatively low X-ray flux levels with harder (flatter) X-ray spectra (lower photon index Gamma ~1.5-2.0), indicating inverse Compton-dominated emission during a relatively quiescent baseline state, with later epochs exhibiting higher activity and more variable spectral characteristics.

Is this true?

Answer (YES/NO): YES